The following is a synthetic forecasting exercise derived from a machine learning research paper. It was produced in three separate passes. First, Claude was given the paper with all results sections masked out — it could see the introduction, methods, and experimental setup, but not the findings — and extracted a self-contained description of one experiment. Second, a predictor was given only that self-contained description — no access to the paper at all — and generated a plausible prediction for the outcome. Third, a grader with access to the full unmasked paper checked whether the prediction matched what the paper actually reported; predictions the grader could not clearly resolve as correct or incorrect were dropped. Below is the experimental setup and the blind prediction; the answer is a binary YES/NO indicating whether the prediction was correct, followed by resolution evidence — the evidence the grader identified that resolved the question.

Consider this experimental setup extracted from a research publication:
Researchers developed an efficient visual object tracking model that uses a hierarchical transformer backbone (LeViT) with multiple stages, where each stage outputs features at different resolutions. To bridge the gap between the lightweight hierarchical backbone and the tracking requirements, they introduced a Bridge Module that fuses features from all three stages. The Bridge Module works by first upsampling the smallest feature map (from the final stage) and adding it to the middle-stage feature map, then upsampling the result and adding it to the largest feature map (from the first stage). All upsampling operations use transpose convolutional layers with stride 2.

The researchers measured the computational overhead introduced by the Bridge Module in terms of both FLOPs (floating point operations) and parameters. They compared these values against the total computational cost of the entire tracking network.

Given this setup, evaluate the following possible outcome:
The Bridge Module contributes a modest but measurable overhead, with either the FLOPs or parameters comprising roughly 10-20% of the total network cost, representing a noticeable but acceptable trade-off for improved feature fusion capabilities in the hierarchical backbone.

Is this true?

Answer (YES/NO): NO